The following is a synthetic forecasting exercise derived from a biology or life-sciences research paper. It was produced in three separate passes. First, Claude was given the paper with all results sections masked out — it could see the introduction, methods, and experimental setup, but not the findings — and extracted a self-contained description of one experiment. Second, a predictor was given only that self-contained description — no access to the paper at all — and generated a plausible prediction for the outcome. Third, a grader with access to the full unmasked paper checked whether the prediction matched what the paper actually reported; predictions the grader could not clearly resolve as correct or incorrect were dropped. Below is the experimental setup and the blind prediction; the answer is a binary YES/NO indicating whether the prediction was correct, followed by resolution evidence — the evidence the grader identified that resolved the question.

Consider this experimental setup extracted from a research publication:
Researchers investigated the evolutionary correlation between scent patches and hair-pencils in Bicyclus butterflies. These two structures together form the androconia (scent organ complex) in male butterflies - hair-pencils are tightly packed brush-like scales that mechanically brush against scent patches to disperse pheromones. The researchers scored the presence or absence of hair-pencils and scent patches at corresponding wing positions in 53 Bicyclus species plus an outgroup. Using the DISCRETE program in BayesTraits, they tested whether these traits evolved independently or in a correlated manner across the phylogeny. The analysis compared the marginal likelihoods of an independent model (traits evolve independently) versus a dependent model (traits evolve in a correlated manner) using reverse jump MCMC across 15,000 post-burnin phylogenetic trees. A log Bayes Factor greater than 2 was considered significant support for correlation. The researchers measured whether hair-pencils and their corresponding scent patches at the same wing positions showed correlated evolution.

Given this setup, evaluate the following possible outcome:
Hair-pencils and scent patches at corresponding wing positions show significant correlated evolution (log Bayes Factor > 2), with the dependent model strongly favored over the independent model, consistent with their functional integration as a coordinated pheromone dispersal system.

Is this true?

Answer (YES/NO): YES